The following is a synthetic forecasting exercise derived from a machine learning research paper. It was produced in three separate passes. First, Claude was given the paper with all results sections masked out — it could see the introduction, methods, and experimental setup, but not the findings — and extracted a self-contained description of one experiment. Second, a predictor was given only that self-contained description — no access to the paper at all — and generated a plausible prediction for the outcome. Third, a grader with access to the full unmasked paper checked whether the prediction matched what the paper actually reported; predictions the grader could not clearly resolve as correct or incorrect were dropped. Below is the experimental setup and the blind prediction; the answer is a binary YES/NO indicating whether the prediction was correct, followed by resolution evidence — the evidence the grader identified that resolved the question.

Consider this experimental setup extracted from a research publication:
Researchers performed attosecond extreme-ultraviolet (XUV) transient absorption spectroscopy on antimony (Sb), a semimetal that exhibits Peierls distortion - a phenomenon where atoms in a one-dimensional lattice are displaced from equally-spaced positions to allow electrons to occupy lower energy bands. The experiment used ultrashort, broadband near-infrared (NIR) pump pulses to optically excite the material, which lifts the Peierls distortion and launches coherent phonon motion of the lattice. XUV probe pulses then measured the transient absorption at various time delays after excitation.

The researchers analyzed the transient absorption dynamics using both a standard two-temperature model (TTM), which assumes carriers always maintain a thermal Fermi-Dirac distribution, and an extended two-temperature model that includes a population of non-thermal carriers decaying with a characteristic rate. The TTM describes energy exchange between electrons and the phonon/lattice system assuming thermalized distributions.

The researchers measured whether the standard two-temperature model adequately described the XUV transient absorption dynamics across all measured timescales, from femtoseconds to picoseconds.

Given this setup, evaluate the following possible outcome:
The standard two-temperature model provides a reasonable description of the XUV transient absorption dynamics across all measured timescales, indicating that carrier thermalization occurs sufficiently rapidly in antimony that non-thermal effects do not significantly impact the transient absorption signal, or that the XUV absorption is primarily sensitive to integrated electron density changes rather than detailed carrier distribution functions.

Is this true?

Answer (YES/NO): NO